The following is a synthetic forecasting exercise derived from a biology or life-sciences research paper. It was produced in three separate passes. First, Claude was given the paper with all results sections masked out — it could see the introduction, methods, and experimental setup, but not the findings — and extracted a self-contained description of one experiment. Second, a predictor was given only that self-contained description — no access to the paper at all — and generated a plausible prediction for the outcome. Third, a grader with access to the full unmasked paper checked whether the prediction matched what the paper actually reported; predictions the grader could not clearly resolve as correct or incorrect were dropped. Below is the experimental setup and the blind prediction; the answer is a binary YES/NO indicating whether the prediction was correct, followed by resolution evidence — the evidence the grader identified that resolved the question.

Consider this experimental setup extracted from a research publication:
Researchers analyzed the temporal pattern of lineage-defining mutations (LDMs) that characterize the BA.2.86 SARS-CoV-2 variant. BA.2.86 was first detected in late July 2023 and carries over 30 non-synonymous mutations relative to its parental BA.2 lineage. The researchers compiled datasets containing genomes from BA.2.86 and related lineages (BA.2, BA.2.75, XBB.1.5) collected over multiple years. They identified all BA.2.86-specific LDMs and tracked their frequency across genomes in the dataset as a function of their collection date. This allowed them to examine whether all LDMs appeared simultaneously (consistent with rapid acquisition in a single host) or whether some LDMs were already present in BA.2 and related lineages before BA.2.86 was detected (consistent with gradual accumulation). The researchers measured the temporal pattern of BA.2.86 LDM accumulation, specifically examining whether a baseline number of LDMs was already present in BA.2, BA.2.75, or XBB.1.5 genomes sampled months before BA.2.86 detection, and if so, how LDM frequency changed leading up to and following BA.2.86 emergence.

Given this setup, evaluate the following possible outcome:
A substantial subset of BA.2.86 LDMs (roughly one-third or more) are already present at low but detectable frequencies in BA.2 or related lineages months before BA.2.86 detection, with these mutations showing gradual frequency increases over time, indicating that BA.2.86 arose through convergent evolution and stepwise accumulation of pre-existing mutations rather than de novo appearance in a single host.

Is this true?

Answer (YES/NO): NO